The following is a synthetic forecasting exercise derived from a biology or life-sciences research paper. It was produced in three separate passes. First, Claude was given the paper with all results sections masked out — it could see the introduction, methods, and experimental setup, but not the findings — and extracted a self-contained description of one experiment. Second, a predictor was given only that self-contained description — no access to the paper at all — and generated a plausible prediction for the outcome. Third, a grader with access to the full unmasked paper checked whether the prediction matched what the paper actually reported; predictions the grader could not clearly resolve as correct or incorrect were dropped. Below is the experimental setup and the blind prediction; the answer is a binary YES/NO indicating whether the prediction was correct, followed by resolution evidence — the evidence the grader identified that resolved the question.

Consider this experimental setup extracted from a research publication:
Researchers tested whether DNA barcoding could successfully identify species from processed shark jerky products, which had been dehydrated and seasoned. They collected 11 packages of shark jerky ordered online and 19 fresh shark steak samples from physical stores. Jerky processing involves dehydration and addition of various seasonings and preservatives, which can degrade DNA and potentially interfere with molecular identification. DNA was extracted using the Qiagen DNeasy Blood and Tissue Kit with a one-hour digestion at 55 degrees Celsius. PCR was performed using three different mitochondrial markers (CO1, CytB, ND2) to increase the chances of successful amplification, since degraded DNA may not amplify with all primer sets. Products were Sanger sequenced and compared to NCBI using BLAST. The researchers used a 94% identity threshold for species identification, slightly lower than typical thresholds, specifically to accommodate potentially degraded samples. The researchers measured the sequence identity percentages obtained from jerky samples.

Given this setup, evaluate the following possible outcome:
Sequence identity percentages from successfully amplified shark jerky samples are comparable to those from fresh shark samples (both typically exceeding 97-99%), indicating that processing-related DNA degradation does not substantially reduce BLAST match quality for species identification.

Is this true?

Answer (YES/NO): YES